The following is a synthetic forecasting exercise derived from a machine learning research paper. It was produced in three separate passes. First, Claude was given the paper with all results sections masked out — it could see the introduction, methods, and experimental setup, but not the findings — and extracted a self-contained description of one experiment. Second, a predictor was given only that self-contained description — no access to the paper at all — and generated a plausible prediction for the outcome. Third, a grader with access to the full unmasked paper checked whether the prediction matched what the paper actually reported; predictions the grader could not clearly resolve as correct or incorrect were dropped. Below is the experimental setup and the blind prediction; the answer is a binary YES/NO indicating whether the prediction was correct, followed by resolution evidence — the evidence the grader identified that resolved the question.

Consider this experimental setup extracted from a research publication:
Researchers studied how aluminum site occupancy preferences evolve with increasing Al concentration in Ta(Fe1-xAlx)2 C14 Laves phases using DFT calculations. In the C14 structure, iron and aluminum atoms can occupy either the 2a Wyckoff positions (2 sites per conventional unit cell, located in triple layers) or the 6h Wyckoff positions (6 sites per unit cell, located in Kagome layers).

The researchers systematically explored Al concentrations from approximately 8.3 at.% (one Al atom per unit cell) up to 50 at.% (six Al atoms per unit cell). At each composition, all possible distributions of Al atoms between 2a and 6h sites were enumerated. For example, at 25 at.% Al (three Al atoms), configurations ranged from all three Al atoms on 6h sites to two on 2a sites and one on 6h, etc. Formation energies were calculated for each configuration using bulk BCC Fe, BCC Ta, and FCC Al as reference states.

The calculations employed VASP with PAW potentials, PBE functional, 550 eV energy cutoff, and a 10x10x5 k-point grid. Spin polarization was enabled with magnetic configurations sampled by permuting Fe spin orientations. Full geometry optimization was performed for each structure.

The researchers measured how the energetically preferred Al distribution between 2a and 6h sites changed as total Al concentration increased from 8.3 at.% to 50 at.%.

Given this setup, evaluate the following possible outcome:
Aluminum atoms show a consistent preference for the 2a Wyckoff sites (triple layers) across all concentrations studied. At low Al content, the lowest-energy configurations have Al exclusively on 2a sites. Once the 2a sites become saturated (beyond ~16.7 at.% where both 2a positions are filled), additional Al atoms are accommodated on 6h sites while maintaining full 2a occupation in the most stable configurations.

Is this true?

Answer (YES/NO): YES